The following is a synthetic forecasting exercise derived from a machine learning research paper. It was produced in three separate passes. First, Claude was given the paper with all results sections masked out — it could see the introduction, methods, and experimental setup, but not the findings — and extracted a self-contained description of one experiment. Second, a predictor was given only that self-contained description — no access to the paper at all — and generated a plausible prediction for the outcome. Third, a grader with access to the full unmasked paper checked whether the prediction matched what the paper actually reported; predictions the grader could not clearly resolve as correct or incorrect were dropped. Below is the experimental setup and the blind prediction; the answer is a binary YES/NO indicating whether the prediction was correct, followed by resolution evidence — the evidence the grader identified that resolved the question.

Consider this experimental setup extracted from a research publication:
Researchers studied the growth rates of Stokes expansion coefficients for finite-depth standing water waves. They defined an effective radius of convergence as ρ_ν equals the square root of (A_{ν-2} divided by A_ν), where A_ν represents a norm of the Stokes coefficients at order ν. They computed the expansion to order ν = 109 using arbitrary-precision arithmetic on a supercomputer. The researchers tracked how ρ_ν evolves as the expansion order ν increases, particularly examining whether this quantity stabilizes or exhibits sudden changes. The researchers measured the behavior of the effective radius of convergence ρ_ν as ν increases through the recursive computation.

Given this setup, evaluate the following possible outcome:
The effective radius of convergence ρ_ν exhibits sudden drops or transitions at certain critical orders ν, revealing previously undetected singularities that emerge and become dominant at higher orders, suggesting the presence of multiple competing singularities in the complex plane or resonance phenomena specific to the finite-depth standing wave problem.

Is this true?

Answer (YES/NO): YES